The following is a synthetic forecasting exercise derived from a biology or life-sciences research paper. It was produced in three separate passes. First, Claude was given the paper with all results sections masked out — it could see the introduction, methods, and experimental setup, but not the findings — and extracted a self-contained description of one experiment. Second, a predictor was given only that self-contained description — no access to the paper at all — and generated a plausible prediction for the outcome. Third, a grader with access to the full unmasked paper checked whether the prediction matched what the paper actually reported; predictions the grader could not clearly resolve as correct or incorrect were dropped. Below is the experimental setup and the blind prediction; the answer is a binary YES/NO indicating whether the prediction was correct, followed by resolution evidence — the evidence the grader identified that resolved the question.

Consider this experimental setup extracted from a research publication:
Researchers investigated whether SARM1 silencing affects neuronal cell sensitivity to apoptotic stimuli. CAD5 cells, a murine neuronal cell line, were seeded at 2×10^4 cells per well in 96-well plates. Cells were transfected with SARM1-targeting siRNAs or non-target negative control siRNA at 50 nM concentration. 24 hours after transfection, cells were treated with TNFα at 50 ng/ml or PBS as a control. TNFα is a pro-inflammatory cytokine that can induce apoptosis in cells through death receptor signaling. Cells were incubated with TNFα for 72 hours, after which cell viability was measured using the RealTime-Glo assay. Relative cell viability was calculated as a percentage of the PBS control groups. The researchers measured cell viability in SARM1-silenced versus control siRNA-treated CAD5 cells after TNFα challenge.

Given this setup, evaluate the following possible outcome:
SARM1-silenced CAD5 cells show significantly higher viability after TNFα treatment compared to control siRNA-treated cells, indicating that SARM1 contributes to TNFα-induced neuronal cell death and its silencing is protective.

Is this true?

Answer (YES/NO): NO